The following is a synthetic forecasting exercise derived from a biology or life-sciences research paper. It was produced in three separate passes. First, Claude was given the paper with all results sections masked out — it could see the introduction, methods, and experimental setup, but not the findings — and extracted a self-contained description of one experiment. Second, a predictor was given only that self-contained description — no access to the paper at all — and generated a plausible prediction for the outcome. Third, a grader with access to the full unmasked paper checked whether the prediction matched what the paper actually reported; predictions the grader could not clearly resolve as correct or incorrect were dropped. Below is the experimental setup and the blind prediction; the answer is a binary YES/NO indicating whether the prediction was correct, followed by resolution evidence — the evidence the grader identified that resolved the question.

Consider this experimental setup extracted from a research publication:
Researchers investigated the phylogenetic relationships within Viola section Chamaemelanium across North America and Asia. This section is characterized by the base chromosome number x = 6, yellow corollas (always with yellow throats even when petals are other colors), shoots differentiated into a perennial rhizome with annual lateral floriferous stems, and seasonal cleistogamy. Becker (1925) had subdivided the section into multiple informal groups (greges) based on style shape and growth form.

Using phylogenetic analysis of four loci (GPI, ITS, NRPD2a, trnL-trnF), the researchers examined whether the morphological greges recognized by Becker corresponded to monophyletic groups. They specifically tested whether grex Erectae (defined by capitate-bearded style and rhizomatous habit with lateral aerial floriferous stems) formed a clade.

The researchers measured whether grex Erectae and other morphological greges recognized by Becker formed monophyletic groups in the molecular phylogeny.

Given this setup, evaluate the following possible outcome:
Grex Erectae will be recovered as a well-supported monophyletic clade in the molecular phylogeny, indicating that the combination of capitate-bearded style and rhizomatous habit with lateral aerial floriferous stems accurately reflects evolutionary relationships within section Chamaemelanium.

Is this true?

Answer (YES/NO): NO